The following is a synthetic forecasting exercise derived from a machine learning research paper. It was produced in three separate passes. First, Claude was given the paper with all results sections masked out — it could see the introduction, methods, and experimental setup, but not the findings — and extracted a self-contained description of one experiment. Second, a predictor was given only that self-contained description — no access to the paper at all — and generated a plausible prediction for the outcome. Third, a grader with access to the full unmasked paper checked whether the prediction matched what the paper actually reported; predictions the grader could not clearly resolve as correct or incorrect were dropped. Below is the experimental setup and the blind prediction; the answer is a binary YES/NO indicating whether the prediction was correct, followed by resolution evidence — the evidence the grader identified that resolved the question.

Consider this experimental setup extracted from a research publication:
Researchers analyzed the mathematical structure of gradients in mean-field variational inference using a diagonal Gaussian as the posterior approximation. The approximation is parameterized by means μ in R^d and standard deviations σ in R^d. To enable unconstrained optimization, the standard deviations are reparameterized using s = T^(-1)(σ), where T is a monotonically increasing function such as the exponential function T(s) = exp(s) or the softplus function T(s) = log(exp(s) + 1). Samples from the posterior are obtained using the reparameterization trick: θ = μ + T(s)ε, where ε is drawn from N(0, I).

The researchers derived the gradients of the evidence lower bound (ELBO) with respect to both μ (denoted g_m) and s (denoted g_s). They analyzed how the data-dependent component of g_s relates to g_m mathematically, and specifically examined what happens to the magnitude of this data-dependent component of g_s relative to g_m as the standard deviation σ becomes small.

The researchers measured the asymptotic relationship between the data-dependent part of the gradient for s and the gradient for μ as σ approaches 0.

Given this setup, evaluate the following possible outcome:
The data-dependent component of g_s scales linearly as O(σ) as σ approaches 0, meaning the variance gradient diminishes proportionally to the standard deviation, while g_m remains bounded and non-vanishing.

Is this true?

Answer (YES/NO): YES